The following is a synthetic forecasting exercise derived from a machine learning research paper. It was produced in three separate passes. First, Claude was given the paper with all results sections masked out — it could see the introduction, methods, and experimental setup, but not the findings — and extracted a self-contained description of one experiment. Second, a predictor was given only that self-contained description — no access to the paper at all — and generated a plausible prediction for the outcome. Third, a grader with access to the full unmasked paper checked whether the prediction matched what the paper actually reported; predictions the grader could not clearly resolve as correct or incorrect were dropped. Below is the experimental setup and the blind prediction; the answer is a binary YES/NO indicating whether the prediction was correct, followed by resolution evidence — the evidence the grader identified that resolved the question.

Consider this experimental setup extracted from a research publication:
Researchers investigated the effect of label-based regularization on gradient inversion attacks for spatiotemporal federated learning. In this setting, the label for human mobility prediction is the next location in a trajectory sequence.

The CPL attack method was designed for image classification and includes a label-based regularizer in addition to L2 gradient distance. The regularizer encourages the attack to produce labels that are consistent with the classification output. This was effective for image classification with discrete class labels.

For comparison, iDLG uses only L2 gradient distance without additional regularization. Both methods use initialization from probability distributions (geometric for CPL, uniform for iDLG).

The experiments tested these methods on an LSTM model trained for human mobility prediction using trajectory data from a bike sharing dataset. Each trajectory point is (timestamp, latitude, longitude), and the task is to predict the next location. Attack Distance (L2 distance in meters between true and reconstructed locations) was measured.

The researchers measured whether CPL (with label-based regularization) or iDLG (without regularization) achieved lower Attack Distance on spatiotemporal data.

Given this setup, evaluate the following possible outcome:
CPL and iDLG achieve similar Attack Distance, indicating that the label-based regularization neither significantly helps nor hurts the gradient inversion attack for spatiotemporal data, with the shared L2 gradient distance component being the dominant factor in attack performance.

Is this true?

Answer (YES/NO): NO